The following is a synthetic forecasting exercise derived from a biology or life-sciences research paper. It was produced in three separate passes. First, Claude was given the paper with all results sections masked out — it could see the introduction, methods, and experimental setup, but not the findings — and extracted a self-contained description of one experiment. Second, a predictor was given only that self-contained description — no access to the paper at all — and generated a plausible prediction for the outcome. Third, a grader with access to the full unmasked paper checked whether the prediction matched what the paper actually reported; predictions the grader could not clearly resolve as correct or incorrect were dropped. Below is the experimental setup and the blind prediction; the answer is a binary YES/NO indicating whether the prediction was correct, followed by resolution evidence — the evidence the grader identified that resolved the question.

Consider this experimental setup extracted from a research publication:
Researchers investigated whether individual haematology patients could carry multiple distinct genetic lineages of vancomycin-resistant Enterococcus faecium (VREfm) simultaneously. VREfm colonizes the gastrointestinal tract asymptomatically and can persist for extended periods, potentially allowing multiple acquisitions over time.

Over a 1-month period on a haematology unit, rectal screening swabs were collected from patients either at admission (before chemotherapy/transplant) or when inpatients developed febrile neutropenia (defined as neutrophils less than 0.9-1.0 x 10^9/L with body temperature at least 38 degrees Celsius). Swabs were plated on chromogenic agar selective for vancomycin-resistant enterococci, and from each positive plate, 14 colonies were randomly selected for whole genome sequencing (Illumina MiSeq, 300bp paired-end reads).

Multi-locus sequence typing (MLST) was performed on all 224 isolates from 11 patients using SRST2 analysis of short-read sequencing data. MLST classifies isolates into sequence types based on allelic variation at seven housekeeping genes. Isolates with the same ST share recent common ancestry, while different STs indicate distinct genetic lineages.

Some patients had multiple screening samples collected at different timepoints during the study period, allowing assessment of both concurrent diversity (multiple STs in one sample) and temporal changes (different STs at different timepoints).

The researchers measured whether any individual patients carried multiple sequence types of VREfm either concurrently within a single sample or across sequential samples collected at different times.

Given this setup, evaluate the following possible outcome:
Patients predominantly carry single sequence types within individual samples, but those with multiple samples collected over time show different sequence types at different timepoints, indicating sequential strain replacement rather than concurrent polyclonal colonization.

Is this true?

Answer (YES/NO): NO